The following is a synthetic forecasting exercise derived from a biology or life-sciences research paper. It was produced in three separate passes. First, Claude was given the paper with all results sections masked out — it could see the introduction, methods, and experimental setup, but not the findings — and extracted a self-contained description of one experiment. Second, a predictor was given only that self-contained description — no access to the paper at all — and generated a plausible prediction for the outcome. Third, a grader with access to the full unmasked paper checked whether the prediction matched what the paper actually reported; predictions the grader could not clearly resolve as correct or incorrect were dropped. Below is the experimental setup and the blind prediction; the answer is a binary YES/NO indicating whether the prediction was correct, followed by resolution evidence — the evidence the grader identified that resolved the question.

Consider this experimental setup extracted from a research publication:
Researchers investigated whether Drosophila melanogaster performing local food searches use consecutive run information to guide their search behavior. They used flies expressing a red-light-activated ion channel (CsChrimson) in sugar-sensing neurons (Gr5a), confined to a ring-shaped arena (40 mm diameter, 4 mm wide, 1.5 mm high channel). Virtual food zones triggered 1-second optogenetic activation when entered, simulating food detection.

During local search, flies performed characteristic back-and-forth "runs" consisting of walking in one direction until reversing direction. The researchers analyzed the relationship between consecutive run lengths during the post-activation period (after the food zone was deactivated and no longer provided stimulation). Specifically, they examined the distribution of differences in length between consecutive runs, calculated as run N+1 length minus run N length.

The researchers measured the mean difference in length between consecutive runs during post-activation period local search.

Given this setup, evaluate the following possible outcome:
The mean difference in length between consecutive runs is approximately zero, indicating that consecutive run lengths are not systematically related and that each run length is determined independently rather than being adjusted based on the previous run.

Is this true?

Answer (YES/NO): NO